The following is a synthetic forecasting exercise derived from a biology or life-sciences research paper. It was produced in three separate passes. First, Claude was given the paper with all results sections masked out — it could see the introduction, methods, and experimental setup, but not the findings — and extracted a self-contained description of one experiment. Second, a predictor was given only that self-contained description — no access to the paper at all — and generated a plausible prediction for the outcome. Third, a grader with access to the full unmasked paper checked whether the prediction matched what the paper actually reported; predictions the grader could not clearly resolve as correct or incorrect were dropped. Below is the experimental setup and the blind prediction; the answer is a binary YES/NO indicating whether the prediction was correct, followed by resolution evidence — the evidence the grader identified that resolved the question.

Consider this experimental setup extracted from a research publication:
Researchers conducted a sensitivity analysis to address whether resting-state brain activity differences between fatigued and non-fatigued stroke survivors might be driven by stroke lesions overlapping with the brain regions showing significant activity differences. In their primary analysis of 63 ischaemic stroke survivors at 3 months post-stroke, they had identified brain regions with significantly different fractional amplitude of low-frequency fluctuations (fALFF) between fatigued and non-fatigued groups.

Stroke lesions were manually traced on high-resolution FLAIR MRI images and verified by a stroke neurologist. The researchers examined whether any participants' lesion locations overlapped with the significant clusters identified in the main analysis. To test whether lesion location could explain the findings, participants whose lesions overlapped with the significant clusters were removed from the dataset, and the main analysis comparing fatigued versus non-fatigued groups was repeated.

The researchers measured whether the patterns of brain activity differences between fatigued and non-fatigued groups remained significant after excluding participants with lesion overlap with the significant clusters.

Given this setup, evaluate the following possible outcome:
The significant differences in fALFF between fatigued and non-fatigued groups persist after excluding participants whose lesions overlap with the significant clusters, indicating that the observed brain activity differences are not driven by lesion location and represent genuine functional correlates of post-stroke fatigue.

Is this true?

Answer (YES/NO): YES